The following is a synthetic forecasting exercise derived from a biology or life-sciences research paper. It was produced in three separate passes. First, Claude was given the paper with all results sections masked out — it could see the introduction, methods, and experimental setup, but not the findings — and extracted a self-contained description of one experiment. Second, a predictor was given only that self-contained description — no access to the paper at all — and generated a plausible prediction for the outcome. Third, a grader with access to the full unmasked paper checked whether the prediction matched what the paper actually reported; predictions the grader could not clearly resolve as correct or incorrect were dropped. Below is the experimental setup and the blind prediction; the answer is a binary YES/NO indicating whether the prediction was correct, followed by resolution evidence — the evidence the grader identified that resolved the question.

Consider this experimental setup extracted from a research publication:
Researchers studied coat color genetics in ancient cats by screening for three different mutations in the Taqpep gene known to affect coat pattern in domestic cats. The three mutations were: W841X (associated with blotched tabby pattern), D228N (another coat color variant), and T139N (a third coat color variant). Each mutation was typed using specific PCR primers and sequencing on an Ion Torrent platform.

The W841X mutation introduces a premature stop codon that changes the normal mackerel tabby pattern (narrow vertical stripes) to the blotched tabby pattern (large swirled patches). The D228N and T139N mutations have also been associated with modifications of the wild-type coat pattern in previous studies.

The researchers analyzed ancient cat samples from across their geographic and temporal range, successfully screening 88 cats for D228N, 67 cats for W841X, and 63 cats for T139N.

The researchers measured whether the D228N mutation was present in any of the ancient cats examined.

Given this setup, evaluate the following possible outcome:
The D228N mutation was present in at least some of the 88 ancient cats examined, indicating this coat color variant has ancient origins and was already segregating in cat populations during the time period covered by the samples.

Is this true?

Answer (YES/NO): NO